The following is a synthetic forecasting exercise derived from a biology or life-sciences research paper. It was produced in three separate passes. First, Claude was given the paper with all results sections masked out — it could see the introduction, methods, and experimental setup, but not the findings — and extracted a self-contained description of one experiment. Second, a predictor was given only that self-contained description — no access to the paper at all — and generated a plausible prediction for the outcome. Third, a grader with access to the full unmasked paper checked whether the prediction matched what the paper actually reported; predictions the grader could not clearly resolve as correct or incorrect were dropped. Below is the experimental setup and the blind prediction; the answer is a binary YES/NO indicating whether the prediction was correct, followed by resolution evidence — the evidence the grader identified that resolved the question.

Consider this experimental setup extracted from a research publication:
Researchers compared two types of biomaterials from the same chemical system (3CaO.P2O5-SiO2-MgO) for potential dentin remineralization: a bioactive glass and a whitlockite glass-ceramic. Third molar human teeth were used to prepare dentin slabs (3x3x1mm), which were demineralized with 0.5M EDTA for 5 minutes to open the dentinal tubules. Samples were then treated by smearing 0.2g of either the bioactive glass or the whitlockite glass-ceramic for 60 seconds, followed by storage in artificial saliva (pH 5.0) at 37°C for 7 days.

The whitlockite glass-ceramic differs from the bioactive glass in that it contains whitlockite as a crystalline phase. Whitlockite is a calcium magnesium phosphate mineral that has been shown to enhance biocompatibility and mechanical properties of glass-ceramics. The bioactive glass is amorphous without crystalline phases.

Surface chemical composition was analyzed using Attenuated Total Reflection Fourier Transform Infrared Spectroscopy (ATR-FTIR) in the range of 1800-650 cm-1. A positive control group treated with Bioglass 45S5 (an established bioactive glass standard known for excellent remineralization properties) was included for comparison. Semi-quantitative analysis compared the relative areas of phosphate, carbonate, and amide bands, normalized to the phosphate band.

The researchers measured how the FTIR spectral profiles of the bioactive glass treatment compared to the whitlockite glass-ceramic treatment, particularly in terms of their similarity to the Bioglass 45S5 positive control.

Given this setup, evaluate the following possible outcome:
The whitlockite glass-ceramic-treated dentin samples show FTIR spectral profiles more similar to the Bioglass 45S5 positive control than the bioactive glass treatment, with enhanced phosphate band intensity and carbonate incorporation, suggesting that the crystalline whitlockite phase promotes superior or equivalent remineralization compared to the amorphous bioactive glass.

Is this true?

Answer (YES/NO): NO